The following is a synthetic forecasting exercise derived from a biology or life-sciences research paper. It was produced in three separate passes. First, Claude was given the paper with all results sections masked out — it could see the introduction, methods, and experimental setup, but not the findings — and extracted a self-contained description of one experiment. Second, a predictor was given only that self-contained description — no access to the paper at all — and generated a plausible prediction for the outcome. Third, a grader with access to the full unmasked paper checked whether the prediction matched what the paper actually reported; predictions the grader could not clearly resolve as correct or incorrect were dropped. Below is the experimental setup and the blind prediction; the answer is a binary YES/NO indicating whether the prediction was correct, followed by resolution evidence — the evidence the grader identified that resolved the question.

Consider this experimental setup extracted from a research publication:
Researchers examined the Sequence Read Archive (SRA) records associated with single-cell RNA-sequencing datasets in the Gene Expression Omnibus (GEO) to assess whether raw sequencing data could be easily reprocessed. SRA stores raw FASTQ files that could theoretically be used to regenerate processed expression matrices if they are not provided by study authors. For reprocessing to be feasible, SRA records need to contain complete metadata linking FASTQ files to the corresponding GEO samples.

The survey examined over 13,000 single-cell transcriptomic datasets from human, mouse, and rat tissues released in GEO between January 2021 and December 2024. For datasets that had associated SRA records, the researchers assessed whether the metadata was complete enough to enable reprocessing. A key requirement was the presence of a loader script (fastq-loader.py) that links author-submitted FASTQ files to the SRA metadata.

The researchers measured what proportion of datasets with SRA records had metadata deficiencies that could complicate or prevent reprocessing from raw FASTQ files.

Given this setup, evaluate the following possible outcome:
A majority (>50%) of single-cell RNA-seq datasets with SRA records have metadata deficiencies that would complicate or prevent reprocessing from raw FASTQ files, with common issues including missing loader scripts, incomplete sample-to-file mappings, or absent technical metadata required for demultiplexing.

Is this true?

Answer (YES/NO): YES